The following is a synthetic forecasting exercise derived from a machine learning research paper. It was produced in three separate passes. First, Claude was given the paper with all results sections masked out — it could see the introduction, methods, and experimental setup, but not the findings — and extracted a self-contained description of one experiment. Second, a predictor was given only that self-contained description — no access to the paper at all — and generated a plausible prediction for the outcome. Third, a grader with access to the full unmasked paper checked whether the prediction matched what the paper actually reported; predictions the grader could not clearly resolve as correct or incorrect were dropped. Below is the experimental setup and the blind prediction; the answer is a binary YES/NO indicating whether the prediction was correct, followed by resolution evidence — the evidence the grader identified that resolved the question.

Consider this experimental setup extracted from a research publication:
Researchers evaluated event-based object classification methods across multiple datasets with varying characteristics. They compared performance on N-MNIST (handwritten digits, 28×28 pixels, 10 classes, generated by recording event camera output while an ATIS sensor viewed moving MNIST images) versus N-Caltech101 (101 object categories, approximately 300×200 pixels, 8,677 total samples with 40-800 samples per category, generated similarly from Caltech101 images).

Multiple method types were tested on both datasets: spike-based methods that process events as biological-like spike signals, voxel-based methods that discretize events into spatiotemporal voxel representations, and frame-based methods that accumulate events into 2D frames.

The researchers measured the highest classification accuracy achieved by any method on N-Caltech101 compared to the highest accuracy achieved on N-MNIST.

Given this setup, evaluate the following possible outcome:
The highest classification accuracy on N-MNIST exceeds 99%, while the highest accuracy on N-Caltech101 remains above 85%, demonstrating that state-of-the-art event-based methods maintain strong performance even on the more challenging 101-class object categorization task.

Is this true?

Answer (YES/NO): NO